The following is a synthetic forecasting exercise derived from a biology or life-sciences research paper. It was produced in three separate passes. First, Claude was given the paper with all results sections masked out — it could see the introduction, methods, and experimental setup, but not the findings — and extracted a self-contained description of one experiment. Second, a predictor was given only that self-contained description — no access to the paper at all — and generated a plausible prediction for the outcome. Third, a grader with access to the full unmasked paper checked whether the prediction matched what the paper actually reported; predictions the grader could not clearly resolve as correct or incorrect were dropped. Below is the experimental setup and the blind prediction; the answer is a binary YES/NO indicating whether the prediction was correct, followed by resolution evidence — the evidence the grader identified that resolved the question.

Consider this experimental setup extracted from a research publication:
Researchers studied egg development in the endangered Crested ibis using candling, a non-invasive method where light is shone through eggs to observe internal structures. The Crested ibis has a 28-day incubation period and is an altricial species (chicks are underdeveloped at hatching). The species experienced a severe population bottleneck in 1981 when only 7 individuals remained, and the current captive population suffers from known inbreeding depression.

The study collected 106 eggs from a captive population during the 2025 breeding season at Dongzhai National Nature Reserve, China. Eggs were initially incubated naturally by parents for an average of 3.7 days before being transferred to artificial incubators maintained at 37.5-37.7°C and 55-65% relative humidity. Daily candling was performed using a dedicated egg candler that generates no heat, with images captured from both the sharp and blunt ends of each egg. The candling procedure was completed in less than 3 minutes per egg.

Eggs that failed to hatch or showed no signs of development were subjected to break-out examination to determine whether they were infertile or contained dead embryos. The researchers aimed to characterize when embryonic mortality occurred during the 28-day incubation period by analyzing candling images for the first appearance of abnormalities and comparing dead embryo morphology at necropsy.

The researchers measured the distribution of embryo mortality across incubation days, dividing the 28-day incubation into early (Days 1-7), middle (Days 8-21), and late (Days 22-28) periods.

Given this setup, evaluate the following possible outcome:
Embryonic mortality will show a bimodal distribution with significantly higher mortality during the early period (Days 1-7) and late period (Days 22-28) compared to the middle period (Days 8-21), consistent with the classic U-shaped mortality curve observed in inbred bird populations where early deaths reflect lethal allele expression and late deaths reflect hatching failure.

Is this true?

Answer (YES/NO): NO